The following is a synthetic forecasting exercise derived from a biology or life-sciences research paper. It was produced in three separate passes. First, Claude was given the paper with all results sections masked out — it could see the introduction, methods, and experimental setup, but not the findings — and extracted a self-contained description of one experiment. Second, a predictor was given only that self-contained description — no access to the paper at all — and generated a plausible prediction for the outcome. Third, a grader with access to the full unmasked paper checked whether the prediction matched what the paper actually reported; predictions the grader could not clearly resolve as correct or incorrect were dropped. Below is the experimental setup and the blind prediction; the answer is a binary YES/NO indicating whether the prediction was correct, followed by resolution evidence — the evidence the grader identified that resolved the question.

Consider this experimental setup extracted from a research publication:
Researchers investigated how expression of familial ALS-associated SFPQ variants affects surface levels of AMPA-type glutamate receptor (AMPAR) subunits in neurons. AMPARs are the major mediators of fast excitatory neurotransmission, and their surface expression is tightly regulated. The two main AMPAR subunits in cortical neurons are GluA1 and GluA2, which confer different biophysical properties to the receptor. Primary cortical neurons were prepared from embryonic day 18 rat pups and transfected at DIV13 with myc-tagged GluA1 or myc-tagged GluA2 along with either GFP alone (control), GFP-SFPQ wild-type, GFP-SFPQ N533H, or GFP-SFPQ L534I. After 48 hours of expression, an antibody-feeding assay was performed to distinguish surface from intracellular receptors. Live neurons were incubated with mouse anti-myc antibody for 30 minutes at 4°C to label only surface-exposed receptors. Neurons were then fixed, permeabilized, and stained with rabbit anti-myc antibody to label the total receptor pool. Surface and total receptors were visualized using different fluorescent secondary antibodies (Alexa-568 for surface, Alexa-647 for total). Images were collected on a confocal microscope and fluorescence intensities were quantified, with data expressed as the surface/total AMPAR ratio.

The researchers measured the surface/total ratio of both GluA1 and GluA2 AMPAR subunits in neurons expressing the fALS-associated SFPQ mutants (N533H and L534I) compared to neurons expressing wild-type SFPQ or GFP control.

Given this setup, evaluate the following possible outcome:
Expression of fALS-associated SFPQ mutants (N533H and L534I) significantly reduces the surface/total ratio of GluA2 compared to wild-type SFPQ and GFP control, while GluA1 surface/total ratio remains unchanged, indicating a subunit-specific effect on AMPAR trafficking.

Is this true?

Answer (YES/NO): NO